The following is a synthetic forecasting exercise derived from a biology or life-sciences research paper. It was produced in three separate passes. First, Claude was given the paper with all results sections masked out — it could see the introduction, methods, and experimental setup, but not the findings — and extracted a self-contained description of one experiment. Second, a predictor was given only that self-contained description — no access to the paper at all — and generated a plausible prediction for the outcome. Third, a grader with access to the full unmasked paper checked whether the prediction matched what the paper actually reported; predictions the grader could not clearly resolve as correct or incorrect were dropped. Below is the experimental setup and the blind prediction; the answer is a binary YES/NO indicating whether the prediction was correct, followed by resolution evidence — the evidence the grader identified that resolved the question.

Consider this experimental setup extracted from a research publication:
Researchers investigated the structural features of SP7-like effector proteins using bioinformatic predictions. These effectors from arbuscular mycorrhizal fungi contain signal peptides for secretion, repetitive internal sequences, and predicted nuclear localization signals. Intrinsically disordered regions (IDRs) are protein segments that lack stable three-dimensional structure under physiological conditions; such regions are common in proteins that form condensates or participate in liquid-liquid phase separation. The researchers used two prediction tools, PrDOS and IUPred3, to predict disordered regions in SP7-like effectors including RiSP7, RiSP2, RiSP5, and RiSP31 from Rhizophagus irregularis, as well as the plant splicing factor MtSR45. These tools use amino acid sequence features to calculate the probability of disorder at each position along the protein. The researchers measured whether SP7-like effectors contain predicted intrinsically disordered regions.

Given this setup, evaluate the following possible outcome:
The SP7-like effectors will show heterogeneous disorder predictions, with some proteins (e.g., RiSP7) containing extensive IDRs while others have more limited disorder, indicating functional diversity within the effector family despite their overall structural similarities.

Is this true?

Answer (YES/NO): NO